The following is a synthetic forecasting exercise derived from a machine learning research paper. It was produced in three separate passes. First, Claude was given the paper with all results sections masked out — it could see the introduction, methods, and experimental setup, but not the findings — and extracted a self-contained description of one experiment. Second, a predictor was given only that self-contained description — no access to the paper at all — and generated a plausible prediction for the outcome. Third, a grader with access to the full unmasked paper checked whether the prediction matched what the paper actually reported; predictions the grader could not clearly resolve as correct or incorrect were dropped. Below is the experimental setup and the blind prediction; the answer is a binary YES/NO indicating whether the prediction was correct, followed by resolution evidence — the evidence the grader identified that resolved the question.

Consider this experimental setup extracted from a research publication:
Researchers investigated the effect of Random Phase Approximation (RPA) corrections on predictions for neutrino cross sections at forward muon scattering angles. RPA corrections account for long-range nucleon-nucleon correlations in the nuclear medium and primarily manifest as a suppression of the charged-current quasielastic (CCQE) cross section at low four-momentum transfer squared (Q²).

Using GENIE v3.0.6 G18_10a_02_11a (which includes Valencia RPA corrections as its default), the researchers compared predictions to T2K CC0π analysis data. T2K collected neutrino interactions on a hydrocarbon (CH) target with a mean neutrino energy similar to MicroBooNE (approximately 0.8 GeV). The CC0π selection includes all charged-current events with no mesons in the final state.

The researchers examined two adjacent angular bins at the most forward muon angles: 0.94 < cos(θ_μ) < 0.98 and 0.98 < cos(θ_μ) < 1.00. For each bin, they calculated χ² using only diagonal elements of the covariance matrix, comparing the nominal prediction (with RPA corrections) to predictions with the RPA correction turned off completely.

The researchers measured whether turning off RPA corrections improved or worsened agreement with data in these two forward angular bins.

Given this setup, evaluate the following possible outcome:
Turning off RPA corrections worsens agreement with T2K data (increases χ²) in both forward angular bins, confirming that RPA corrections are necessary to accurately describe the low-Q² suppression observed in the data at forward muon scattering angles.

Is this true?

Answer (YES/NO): NO